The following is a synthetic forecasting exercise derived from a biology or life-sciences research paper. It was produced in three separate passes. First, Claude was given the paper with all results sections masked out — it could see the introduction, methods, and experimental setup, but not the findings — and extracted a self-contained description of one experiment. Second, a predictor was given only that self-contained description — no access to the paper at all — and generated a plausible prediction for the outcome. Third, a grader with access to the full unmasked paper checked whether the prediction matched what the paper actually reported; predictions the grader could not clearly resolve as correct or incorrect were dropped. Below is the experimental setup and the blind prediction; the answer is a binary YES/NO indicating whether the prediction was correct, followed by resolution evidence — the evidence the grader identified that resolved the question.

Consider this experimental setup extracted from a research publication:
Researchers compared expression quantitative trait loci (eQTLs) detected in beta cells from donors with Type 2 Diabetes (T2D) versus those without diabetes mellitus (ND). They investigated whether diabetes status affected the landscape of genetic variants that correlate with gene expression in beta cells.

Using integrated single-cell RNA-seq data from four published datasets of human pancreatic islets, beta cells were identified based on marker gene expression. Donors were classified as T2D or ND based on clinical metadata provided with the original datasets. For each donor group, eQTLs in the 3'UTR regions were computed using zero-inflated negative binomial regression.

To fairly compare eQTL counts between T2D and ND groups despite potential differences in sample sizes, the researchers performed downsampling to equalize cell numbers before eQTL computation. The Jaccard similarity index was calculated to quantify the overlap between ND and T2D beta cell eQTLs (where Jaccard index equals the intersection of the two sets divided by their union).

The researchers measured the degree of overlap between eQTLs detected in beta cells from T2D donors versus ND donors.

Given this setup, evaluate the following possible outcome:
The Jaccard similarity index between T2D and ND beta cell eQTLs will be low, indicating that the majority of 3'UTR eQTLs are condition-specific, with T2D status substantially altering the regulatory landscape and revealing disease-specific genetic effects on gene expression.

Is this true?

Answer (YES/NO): YES